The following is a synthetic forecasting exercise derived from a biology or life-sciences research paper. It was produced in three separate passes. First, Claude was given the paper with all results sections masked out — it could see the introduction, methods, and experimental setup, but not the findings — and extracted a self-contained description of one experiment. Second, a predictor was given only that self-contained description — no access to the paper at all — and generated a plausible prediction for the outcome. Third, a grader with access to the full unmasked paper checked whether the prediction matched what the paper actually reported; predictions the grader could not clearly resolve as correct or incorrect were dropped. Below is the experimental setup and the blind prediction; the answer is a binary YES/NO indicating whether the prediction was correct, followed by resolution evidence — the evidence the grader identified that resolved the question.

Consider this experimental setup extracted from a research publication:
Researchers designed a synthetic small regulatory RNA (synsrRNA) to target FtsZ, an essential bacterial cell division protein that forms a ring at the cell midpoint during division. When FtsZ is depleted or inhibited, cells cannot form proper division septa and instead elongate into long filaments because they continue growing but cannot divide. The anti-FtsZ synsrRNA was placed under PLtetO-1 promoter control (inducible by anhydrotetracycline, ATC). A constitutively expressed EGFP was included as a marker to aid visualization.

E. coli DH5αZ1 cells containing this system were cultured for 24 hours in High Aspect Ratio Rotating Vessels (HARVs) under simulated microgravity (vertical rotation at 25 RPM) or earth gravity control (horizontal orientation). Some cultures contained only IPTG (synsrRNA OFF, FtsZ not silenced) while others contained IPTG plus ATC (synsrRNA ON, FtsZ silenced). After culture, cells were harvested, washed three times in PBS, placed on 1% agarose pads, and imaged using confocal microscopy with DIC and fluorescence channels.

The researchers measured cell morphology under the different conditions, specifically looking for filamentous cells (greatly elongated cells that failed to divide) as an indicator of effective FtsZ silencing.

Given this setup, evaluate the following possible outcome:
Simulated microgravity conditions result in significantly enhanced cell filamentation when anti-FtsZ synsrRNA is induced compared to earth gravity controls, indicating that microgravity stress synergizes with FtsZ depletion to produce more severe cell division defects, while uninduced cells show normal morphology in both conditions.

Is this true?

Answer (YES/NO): NO